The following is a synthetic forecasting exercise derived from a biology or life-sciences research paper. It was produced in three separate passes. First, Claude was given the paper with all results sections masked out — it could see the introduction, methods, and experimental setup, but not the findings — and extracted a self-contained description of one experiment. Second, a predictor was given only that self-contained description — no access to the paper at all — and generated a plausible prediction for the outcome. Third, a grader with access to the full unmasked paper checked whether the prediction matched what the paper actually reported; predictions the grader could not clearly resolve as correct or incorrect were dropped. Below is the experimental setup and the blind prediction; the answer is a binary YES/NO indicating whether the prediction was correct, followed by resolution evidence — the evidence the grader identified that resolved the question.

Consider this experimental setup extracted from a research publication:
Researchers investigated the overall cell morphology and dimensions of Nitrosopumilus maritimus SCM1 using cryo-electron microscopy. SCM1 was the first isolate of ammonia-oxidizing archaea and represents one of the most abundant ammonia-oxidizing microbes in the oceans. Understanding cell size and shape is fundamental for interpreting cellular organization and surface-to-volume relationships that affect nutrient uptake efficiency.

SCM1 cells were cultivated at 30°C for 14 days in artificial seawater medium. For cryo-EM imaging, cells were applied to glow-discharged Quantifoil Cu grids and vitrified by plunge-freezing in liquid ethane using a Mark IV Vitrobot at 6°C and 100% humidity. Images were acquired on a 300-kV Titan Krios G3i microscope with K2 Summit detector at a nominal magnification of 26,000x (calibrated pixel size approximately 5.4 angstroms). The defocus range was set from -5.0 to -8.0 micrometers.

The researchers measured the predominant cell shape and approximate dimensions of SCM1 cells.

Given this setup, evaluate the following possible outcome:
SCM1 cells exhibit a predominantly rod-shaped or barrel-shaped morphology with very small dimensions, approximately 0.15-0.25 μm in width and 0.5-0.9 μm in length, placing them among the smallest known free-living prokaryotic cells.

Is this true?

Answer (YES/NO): NO